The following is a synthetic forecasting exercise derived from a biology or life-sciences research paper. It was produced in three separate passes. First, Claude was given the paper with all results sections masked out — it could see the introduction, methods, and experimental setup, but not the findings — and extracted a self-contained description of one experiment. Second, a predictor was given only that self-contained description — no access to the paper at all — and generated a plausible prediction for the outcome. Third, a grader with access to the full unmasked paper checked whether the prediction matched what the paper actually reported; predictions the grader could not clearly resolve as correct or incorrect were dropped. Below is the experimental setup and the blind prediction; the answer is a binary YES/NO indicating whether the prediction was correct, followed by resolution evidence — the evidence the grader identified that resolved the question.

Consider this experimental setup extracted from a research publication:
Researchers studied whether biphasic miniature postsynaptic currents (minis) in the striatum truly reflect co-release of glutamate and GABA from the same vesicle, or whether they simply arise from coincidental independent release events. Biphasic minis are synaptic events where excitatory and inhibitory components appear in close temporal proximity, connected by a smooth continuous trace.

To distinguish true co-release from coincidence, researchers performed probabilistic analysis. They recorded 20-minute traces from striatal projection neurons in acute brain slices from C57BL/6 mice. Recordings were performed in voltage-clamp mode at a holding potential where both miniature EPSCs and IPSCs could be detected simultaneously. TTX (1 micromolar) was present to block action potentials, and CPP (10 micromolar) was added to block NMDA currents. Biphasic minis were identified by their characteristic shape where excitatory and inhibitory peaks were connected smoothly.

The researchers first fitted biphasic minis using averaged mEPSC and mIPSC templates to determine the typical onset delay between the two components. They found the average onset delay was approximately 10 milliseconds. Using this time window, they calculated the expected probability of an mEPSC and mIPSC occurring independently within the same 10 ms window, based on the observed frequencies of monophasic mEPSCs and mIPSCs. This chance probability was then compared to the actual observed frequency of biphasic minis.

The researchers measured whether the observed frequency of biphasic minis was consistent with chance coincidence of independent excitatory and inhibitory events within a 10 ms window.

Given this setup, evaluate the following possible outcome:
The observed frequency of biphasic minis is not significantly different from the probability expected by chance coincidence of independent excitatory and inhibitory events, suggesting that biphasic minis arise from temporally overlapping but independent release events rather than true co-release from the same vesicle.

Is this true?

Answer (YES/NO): NO